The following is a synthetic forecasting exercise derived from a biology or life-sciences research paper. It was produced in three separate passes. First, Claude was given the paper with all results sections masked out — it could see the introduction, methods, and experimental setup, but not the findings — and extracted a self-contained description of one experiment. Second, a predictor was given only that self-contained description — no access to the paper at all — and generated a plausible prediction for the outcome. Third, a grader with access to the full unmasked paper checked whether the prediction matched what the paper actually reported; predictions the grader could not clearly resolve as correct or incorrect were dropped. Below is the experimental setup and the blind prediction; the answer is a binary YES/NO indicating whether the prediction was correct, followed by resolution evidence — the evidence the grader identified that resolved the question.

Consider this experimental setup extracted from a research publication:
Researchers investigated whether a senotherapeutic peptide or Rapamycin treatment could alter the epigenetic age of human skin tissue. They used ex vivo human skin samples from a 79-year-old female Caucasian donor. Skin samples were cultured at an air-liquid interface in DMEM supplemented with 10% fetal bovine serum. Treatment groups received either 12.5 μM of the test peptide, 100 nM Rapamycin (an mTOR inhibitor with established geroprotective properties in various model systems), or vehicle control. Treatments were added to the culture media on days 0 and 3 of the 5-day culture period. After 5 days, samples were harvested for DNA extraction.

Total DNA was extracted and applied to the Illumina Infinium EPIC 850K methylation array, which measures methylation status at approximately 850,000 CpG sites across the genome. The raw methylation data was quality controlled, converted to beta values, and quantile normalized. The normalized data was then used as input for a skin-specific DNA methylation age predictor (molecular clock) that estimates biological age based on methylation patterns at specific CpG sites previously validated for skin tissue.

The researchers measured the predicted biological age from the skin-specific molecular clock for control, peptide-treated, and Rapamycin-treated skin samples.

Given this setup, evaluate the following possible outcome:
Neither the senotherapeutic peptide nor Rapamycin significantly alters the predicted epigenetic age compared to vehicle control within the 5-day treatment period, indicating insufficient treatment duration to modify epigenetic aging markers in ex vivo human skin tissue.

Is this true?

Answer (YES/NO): NO